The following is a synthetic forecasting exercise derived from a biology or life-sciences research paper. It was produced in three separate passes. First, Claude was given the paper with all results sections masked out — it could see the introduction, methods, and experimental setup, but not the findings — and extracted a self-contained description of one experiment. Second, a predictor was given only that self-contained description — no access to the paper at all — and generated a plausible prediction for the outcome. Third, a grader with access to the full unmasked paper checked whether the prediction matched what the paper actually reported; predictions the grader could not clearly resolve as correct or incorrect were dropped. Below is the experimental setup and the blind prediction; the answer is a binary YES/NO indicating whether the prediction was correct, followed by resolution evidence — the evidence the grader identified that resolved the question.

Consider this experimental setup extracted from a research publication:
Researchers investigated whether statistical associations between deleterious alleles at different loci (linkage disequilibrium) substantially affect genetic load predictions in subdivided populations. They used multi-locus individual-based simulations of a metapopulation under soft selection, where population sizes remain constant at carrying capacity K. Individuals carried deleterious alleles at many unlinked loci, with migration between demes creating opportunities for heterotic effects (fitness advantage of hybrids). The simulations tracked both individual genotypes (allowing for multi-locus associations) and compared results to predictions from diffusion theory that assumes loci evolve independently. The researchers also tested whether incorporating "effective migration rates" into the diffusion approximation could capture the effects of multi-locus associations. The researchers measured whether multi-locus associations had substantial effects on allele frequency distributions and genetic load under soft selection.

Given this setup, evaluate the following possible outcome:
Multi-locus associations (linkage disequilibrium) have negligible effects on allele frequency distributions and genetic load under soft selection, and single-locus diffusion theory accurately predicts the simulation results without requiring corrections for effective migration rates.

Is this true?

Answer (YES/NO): NO